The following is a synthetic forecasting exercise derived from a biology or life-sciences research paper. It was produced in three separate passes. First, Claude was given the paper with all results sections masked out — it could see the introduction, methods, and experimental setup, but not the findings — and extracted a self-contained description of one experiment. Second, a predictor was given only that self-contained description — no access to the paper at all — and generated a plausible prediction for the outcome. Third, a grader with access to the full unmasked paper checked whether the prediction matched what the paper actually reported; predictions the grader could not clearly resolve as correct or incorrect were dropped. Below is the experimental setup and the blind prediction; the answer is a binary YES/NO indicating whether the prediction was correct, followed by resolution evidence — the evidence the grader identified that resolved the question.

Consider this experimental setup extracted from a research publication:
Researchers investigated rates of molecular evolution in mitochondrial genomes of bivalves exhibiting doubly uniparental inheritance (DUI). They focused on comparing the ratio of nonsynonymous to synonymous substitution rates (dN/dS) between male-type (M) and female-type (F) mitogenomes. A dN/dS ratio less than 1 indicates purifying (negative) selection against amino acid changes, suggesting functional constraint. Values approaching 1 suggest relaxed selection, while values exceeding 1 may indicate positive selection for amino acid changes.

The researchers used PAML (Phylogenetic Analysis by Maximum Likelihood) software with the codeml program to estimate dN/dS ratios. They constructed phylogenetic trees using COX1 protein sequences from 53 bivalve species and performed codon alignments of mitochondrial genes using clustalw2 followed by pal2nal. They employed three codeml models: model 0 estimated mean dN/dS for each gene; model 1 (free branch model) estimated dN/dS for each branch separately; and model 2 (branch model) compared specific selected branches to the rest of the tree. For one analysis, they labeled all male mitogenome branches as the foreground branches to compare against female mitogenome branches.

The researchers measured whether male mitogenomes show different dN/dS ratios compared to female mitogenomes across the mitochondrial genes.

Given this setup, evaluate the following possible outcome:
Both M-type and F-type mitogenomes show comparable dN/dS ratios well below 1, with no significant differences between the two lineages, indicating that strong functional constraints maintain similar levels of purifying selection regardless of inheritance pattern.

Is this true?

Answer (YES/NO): NO